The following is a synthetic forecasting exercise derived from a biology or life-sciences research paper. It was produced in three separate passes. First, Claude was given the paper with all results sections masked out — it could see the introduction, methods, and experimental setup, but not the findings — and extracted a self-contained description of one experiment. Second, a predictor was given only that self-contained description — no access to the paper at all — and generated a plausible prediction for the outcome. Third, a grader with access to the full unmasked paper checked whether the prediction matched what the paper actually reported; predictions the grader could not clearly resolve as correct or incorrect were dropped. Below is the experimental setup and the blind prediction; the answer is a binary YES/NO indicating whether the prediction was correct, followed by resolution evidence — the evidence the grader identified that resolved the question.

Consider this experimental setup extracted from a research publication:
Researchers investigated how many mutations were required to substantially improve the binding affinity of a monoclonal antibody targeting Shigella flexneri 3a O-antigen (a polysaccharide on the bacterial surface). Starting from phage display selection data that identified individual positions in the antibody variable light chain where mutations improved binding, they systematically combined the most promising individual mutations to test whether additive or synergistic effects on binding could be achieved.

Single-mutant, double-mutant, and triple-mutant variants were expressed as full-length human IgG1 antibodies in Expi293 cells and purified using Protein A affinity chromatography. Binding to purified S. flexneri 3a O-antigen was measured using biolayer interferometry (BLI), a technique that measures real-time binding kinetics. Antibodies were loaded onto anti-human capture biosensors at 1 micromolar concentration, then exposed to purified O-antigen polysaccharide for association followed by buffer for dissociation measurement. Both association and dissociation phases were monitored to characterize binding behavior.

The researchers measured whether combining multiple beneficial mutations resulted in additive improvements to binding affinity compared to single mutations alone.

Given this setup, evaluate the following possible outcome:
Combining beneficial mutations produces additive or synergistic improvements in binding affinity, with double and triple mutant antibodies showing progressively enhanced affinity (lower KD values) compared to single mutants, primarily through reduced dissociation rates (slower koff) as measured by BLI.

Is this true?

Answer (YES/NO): NO